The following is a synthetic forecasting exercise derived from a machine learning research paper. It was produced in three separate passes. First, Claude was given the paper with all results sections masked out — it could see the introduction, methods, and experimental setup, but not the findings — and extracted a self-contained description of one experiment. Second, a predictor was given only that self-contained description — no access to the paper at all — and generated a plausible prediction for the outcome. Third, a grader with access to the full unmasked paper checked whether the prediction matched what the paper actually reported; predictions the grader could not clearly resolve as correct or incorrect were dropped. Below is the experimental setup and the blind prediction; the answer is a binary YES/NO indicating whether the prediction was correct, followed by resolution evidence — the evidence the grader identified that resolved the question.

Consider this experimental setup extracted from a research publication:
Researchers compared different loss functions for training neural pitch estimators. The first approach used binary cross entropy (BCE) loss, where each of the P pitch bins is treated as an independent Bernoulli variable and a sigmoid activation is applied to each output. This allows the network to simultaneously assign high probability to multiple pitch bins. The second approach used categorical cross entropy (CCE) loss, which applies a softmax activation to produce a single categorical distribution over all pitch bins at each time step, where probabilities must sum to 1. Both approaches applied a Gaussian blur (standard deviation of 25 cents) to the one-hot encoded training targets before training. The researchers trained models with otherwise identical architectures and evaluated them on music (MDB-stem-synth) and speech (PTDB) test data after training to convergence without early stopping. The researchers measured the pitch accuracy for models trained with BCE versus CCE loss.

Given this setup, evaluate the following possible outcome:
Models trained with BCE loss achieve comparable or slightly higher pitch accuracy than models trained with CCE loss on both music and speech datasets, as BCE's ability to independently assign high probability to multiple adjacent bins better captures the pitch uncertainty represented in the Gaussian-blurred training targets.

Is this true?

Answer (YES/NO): NO